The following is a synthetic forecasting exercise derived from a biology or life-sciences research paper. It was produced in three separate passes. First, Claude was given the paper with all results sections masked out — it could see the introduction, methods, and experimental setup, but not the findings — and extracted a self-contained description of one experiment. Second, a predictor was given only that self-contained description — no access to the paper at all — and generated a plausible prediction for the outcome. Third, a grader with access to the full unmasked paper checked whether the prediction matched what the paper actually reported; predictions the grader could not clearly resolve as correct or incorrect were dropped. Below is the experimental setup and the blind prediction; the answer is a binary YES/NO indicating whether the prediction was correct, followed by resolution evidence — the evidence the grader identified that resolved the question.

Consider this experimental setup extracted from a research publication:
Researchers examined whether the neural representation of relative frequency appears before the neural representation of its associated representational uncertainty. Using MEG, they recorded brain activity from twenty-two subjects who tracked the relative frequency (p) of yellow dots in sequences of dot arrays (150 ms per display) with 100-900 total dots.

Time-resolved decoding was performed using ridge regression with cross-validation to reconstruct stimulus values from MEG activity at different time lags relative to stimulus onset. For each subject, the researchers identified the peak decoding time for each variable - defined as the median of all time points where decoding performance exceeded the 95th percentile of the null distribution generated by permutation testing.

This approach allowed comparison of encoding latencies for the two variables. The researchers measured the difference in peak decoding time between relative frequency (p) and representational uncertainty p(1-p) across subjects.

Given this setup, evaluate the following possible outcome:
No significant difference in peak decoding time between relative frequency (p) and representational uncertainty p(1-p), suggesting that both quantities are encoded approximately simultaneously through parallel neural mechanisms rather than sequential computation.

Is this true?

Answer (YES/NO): NO